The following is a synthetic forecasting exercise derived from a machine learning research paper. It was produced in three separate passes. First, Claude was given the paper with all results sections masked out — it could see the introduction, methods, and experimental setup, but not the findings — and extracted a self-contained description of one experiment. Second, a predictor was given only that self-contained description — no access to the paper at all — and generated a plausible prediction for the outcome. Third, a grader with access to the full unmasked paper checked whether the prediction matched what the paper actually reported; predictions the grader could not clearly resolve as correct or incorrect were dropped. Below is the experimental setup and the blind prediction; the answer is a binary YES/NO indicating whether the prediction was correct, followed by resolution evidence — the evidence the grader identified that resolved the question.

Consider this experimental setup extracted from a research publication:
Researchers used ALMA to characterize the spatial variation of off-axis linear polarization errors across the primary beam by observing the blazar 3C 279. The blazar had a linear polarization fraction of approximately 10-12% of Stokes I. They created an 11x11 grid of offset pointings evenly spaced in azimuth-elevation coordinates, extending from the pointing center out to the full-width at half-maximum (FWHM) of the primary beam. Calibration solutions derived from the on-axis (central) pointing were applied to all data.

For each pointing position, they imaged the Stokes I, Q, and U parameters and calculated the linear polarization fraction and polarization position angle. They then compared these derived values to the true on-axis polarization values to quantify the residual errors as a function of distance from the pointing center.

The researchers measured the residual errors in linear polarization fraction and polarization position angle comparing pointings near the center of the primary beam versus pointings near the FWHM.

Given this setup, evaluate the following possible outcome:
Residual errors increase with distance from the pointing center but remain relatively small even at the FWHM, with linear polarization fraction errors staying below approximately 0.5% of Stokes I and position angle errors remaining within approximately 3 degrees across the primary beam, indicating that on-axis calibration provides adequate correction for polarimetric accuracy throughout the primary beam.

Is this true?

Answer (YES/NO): NO